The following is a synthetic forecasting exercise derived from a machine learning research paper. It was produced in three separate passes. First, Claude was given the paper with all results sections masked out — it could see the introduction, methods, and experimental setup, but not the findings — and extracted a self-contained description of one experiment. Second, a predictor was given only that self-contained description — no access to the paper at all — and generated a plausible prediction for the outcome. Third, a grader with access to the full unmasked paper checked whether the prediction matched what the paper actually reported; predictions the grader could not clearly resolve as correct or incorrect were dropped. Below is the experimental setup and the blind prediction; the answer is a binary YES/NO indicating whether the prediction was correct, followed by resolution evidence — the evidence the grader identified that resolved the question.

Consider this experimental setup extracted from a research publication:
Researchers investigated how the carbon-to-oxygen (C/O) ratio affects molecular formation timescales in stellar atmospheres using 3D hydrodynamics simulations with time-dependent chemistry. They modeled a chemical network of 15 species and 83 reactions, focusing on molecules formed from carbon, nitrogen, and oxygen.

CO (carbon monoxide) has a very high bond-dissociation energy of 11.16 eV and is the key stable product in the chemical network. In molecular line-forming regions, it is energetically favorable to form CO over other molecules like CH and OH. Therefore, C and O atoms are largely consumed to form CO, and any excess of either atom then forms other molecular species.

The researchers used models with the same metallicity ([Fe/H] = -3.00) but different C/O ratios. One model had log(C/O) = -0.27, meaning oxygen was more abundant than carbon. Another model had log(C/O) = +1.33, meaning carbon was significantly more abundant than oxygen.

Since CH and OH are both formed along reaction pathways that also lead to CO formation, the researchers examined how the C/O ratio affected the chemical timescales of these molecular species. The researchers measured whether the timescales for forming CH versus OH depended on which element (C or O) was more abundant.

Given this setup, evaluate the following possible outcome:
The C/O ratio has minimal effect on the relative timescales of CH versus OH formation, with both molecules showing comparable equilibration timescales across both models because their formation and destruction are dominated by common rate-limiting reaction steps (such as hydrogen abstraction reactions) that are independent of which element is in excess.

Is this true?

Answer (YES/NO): NO